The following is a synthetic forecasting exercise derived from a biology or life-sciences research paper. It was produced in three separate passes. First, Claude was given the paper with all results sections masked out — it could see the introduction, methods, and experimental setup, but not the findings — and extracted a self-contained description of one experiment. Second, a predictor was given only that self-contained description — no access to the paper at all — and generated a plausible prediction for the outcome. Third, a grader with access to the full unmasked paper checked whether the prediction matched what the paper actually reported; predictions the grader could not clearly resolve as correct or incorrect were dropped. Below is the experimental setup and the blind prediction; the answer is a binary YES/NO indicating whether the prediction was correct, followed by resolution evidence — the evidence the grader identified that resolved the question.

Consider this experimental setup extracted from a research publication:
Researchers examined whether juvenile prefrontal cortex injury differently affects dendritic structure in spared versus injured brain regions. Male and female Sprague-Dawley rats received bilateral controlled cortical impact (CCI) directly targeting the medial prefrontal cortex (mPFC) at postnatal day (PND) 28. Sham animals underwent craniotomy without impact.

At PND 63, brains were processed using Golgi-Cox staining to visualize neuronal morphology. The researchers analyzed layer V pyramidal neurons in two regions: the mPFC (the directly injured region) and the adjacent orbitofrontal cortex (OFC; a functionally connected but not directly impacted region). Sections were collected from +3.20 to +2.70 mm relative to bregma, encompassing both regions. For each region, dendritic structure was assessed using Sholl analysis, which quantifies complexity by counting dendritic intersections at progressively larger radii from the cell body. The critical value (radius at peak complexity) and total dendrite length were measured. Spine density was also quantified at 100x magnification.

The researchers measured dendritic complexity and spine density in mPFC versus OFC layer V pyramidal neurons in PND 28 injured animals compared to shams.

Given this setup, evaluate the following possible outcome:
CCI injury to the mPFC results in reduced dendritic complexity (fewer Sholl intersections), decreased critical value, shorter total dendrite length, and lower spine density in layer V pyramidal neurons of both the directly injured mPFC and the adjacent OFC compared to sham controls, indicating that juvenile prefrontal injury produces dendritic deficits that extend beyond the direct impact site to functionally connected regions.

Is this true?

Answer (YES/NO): NO